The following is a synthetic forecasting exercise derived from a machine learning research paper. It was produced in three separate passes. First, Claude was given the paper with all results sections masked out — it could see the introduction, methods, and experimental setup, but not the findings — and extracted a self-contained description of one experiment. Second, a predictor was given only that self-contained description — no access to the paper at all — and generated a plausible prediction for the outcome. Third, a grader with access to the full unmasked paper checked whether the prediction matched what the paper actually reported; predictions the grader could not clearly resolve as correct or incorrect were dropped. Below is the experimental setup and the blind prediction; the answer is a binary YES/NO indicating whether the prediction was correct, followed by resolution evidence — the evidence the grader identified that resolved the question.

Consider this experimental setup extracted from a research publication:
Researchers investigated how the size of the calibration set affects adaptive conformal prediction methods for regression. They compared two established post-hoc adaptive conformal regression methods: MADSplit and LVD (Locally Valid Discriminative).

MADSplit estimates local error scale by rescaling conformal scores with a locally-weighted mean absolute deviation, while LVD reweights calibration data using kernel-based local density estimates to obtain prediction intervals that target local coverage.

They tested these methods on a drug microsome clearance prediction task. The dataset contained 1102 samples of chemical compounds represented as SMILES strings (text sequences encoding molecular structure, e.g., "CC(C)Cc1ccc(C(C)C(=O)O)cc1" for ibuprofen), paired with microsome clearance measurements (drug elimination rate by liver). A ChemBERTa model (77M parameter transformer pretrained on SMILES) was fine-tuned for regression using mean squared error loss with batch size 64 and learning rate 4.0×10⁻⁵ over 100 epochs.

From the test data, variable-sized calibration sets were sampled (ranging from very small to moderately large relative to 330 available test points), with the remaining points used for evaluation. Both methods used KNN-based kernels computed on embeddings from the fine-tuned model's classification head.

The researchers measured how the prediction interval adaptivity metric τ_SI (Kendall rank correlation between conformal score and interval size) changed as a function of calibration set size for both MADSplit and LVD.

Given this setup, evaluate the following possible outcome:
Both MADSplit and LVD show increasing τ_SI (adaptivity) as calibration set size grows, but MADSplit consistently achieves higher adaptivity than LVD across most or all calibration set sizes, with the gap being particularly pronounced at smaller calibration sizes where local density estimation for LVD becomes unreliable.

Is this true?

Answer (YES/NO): NO